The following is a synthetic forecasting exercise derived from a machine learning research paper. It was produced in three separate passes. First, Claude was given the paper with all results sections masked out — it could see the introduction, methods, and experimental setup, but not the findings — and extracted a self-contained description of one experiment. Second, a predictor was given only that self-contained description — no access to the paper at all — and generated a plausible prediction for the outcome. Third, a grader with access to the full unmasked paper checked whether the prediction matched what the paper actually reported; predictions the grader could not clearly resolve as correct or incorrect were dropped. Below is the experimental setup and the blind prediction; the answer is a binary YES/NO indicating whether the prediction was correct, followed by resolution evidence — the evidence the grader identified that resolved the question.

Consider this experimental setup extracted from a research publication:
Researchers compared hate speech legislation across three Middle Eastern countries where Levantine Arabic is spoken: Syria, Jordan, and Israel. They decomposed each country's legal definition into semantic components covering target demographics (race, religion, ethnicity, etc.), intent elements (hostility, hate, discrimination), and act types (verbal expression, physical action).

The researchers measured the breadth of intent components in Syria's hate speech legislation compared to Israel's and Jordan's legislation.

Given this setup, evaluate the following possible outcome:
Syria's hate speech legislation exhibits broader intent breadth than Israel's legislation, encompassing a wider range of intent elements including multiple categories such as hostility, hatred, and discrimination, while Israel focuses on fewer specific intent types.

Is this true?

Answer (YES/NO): NO